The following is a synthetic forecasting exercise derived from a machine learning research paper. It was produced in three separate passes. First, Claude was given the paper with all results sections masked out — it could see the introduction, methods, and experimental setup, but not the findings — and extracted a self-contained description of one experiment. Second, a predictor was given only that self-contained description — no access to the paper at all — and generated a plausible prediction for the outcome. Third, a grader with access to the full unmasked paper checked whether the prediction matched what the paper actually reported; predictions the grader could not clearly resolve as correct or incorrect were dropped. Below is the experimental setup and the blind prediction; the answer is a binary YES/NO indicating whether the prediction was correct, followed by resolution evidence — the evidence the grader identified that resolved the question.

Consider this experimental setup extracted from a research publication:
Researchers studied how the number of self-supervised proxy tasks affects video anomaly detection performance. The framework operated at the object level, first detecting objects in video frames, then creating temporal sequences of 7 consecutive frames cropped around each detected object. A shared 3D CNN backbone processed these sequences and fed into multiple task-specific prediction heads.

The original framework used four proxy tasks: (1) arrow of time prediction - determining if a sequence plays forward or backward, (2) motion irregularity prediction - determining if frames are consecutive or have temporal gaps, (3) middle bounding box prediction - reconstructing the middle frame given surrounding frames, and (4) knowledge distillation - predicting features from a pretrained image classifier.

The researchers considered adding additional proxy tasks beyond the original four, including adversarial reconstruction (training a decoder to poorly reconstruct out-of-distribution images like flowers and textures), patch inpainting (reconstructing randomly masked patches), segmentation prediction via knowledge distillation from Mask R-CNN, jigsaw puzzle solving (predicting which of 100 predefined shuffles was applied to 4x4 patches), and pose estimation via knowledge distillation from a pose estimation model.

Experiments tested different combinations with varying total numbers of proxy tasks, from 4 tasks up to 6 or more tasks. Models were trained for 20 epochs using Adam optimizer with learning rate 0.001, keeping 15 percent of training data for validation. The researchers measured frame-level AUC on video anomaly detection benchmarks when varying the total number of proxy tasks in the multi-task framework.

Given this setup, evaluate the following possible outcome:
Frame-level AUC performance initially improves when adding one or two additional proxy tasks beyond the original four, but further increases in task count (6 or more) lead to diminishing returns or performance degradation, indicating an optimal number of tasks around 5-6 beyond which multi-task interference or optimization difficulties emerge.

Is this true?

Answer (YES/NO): NO